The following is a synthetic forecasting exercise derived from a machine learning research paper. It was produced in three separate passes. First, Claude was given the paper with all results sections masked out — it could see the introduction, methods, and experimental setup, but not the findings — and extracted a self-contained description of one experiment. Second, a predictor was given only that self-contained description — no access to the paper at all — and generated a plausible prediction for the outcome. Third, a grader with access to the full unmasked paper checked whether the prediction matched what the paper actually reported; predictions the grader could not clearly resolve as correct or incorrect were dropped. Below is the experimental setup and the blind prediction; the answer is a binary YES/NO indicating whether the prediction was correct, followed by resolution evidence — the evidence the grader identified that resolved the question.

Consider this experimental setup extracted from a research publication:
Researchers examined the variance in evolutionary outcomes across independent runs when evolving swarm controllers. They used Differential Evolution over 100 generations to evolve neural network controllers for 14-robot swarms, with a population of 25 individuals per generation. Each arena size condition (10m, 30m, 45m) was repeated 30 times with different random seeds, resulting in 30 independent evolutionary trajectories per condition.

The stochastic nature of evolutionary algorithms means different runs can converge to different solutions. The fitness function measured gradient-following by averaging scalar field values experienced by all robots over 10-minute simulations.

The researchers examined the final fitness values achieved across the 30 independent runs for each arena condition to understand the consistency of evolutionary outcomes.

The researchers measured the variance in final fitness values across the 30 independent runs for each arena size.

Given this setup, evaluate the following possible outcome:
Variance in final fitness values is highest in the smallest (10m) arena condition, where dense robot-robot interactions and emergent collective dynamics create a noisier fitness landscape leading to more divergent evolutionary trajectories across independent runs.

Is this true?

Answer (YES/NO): NO